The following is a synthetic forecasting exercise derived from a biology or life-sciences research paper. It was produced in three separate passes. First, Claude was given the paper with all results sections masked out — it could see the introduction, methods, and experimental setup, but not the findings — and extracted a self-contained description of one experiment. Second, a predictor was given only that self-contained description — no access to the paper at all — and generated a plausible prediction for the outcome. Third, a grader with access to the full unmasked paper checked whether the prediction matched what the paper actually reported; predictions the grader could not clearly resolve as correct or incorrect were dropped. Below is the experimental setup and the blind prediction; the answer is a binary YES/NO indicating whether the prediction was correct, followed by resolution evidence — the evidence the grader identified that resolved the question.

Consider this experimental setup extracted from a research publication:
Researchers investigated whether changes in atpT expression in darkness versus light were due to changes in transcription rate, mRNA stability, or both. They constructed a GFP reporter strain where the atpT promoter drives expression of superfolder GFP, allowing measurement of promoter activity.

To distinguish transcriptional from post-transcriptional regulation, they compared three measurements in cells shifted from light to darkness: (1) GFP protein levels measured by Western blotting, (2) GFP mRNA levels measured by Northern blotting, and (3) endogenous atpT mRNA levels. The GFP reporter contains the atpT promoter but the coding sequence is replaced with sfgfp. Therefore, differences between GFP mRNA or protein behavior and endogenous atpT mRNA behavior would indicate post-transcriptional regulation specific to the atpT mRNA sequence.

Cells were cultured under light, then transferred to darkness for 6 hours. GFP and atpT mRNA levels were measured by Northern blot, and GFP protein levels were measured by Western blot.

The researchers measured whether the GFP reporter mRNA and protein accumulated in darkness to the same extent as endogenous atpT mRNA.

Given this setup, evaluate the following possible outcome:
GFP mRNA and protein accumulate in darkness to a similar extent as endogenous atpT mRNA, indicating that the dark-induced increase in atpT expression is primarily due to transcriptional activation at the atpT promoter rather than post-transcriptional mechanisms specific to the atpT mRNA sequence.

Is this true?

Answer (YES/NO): NO